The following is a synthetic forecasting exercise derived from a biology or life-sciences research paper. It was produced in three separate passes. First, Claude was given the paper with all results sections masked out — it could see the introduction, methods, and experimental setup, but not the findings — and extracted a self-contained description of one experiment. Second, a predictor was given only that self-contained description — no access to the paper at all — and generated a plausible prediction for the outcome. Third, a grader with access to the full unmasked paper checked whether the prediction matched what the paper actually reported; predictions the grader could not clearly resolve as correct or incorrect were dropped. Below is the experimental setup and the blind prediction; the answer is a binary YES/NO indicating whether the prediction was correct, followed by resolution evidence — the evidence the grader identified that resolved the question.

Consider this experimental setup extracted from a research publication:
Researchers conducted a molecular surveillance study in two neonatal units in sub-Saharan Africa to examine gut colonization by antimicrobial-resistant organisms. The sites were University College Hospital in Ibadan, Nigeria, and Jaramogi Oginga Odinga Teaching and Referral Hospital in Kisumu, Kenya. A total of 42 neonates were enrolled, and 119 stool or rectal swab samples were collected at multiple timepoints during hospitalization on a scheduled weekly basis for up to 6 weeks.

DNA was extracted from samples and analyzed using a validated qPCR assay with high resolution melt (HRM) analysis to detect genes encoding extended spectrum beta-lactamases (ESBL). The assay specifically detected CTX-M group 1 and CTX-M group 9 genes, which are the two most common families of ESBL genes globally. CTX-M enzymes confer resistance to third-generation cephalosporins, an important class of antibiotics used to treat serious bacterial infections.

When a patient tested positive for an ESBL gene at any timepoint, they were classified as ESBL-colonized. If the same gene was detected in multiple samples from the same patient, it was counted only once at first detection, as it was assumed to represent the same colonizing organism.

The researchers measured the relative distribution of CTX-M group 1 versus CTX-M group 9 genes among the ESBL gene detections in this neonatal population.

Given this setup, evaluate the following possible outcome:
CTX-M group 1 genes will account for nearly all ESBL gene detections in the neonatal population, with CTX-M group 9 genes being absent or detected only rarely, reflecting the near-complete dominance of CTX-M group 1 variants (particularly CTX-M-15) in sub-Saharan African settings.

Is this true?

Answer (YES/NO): YES